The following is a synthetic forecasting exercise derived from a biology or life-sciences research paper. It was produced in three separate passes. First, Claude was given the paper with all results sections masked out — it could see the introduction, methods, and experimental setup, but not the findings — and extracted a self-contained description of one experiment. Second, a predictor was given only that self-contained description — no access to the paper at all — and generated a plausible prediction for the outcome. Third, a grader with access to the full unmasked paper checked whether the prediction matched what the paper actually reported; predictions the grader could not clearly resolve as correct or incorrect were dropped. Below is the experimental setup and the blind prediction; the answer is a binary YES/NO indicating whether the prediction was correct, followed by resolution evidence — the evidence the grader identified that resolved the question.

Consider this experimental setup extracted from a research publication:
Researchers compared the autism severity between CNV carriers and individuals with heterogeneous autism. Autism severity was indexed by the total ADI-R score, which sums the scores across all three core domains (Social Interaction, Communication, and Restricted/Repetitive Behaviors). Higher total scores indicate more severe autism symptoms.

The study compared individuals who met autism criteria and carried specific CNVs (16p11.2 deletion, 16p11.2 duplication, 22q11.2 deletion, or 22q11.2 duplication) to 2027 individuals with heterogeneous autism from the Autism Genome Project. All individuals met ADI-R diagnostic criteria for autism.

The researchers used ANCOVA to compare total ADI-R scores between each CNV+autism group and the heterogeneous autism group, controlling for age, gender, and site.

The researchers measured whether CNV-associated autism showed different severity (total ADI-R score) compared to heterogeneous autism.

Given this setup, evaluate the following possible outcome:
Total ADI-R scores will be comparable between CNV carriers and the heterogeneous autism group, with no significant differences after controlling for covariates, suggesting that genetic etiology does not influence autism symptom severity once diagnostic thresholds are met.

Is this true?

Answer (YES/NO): NO